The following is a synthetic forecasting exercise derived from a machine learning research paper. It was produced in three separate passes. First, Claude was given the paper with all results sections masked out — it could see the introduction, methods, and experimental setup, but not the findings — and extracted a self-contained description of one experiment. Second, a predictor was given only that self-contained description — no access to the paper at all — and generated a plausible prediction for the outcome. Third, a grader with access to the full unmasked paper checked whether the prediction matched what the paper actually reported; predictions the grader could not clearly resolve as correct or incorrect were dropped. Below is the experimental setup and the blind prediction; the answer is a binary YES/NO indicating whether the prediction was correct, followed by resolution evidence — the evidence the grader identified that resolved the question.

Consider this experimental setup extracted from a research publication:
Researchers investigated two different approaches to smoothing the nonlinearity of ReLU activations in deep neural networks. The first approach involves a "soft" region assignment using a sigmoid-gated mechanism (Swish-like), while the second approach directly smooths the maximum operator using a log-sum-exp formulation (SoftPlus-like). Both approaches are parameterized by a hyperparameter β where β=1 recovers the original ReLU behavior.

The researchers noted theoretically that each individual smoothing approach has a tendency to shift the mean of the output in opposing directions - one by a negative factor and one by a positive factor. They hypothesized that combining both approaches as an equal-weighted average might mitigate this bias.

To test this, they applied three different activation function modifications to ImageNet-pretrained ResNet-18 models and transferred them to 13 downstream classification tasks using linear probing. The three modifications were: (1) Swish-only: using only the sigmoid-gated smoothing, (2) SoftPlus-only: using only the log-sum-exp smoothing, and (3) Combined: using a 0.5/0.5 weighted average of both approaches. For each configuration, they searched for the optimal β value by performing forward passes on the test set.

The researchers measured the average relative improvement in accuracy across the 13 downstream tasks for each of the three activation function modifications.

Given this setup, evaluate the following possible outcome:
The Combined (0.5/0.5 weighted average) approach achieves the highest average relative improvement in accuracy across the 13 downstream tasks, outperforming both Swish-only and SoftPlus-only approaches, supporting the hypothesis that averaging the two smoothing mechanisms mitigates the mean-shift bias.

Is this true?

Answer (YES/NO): YES